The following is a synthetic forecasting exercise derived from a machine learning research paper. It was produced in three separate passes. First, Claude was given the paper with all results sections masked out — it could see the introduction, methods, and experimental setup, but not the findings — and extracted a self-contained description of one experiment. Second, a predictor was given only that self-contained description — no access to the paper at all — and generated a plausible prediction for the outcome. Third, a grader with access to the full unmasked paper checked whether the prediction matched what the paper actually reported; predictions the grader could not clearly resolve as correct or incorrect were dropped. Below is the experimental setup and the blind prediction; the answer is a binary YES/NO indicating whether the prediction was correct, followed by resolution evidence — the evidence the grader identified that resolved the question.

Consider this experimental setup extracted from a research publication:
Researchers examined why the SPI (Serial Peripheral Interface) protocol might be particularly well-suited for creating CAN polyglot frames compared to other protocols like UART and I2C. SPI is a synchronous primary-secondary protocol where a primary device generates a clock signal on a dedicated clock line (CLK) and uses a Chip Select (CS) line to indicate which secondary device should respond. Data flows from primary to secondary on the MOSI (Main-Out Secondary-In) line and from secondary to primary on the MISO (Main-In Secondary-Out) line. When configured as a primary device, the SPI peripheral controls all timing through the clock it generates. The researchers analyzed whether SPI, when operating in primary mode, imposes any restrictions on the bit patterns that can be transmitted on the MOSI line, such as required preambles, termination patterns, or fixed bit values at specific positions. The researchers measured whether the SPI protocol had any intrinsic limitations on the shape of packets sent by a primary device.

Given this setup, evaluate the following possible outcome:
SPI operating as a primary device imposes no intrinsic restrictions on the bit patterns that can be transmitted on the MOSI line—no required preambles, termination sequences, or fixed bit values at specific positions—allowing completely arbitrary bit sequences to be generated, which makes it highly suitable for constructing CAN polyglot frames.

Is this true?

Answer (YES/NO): YES